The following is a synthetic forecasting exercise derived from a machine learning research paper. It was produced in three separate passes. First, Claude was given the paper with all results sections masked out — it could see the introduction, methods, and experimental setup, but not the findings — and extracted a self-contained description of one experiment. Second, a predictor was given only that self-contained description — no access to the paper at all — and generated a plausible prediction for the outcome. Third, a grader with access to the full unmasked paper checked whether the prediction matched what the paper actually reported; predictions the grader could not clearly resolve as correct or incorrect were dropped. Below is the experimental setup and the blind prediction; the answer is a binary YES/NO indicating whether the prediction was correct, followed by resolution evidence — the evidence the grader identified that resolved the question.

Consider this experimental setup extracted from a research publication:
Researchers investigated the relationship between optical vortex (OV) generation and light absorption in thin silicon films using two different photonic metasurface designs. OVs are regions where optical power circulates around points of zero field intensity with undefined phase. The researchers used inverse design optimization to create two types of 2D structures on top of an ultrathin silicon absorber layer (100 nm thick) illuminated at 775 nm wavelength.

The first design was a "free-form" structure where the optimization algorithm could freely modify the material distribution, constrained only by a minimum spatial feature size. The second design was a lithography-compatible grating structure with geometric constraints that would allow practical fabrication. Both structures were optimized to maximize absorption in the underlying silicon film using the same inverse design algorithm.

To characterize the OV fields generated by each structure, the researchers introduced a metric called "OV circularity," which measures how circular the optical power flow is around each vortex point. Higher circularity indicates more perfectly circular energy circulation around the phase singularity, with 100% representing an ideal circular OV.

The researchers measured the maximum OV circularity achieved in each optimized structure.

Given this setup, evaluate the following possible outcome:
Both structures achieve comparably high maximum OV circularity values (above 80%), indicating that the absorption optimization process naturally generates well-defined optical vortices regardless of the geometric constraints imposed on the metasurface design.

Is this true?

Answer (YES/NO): YES